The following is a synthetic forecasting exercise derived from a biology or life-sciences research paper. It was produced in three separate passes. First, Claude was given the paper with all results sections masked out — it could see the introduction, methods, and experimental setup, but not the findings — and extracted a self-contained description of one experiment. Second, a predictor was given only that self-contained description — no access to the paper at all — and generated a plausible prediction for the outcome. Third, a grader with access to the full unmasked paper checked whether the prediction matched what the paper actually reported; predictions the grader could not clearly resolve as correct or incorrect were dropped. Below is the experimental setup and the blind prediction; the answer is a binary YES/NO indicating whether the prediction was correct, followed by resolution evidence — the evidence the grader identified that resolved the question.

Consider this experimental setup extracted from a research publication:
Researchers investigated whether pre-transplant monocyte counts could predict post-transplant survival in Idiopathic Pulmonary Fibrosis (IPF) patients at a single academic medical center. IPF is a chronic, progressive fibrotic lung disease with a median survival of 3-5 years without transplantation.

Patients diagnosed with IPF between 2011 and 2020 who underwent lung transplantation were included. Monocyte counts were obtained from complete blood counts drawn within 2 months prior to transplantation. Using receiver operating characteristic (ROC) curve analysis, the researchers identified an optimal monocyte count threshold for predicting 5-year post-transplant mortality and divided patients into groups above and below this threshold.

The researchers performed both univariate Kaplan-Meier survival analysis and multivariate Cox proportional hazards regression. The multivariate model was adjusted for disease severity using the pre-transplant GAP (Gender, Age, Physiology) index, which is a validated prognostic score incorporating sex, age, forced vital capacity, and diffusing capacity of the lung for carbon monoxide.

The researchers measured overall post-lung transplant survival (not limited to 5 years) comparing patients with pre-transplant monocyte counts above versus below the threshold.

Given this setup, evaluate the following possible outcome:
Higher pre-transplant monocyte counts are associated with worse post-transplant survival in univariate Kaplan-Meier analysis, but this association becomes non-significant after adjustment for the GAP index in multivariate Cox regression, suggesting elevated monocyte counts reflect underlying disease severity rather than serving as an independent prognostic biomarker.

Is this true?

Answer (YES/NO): NO